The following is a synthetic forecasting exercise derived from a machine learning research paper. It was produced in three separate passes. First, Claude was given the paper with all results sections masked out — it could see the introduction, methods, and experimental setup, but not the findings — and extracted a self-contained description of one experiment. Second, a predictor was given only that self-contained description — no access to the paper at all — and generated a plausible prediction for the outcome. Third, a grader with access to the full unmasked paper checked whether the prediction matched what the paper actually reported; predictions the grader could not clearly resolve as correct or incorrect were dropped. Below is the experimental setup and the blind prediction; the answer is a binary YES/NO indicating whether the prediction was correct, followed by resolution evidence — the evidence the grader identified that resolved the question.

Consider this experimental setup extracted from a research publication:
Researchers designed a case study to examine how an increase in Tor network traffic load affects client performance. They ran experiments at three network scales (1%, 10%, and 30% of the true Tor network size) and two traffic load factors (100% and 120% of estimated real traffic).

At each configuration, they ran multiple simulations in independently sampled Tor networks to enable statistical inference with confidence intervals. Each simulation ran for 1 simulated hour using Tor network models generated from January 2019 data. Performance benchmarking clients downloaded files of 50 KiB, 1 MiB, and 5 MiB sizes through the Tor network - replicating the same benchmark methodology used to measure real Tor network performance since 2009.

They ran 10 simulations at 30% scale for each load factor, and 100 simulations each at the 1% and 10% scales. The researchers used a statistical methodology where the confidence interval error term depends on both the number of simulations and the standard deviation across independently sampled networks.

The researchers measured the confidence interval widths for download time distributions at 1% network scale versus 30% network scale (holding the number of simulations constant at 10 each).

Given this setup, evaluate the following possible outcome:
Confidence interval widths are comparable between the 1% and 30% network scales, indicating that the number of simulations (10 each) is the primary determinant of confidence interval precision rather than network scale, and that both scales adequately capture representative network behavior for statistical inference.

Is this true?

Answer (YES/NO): NO